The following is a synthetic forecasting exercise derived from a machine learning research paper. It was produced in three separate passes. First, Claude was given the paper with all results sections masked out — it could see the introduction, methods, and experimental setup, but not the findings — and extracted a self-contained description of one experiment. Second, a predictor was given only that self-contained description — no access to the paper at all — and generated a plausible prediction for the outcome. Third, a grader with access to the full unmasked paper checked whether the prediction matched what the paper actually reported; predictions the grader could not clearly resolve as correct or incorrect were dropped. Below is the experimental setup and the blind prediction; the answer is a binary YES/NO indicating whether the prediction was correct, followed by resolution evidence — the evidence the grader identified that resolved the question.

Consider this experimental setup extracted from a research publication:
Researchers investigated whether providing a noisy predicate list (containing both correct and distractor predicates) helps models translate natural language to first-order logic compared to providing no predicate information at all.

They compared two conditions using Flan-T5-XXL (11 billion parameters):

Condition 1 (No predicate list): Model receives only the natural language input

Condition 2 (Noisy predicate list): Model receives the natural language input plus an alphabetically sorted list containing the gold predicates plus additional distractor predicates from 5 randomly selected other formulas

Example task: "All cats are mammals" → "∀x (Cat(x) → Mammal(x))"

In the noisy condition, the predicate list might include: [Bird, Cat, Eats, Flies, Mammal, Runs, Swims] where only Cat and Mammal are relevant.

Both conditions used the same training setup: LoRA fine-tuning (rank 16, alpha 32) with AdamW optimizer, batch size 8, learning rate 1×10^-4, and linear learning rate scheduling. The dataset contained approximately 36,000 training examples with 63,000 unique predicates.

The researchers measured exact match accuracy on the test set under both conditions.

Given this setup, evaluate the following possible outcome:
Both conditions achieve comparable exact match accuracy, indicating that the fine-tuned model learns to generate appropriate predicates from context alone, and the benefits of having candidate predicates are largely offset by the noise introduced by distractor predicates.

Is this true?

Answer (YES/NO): NO